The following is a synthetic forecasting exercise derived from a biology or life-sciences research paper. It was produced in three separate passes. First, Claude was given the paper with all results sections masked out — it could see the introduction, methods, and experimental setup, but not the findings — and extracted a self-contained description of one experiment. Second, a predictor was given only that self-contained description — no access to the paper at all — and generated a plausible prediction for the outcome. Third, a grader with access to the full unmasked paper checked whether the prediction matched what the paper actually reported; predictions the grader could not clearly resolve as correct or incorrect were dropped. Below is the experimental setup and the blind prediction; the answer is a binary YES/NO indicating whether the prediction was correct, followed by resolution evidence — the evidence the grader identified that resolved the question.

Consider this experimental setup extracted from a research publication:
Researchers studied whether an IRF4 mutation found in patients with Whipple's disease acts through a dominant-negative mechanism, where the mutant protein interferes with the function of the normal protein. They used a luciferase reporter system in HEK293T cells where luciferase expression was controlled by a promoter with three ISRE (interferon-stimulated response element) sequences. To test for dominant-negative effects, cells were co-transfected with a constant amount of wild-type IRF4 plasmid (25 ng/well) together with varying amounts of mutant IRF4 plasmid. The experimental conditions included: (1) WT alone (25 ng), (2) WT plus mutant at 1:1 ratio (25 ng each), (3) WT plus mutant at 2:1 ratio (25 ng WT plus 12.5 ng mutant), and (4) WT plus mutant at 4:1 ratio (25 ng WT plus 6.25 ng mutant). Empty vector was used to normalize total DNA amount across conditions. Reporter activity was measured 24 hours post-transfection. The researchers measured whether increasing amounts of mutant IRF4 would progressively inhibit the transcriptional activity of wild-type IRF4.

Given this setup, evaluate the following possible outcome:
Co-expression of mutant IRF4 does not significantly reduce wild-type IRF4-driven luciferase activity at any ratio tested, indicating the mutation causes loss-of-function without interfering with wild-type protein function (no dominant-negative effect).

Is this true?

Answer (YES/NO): YES